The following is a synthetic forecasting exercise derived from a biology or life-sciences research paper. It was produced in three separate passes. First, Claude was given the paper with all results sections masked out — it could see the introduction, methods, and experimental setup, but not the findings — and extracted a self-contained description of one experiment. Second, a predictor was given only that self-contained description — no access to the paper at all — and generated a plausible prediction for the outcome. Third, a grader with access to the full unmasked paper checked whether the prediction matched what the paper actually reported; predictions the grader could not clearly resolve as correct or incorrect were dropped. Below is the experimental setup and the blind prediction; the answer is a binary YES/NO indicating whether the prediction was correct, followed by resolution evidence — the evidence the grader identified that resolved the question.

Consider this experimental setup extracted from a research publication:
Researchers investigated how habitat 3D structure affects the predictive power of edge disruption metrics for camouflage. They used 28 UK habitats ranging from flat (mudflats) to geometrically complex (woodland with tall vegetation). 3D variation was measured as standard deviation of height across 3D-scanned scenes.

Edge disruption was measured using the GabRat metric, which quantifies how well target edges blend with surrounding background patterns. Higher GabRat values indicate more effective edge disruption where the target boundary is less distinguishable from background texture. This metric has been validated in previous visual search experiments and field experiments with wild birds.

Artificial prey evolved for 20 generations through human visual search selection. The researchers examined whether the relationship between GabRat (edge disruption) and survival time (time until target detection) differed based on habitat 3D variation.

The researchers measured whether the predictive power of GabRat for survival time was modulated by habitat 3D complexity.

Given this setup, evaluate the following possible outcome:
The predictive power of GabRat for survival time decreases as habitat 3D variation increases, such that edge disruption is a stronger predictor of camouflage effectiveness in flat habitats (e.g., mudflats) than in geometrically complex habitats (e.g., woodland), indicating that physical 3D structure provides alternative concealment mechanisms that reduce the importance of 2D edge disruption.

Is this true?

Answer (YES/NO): NO